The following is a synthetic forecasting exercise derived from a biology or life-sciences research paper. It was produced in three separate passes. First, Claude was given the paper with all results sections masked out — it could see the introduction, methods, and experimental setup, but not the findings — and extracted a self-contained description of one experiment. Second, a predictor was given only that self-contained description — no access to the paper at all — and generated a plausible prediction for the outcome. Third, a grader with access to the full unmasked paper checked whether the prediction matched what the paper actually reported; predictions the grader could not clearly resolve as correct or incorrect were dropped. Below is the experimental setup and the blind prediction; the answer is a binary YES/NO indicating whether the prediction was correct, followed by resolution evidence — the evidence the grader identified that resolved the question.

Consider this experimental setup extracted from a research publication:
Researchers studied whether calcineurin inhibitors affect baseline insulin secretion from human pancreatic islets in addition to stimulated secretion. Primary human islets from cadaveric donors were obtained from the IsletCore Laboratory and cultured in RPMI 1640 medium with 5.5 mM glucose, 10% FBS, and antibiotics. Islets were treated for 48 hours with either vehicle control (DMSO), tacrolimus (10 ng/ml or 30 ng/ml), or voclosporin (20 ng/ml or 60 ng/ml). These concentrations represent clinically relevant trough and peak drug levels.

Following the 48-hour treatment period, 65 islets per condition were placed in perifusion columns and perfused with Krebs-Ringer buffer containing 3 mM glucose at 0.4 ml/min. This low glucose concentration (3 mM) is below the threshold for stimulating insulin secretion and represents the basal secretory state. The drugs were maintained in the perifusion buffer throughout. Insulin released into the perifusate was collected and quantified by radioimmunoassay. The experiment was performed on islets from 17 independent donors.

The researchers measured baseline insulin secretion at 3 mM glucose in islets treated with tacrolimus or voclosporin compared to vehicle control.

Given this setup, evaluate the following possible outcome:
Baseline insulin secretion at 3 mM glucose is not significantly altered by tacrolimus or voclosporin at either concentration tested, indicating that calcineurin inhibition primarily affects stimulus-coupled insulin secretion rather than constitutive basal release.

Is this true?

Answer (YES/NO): YES